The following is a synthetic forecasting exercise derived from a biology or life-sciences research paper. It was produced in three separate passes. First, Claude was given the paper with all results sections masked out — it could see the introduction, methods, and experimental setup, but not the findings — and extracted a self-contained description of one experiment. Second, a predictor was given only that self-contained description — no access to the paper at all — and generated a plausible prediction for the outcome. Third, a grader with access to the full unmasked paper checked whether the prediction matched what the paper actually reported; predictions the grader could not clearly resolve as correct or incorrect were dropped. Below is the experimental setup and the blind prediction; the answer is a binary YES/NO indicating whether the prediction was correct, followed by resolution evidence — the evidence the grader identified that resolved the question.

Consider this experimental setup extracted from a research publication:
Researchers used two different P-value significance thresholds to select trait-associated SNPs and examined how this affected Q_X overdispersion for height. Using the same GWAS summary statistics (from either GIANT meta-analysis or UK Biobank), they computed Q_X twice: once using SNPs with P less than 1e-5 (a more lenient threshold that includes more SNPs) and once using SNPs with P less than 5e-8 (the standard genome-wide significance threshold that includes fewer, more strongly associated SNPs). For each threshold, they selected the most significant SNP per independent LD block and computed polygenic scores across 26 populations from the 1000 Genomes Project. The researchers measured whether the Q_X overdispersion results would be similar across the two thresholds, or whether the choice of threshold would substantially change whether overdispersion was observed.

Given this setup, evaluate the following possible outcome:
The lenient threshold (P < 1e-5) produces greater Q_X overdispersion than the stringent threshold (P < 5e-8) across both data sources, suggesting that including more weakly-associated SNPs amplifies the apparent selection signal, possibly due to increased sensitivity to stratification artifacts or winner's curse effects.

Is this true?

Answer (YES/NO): YES